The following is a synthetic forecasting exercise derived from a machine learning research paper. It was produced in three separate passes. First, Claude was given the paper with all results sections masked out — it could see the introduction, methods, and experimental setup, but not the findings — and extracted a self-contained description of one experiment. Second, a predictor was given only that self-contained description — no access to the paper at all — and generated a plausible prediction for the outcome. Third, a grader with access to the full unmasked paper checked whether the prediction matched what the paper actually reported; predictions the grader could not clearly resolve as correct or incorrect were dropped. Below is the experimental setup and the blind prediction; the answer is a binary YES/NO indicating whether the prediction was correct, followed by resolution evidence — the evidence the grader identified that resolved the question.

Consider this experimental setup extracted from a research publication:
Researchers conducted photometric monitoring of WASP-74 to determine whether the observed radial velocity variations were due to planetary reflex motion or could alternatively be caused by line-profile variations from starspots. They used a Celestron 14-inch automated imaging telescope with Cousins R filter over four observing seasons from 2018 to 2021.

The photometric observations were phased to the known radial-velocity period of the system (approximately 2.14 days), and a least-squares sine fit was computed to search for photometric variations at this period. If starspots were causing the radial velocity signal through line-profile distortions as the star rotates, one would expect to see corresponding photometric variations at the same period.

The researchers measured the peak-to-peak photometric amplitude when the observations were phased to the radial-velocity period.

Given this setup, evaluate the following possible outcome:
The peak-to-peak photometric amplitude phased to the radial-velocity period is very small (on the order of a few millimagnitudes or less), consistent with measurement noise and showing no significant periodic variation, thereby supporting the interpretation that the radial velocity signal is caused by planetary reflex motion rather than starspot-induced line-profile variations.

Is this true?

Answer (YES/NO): YES